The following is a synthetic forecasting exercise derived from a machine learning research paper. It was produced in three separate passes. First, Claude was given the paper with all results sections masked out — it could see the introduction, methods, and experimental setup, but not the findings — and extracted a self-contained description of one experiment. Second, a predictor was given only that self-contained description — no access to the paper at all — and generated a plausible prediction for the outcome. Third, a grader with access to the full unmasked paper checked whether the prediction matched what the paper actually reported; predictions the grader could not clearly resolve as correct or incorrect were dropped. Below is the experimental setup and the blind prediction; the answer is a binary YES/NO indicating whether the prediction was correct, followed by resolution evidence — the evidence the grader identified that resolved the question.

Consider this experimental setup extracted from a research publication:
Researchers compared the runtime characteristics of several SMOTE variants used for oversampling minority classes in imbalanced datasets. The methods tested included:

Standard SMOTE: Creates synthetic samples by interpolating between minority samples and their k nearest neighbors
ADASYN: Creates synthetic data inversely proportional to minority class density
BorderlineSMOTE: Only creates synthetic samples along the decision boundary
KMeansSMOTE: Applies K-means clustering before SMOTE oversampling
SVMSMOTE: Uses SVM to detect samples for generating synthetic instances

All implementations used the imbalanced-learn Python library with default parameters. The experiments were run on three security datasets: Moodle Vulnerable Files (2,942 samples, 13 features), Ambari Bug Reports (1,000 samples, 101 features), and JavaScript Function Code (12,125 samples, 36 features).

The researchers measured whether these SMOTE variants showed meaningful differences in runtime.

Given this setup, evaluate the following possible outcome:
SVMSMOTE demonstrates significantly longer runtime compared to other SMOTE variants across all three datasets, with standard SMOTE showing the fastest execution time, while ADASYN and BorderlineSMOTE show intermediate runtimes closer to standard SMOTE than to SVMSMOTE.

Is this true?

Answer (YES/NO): NO